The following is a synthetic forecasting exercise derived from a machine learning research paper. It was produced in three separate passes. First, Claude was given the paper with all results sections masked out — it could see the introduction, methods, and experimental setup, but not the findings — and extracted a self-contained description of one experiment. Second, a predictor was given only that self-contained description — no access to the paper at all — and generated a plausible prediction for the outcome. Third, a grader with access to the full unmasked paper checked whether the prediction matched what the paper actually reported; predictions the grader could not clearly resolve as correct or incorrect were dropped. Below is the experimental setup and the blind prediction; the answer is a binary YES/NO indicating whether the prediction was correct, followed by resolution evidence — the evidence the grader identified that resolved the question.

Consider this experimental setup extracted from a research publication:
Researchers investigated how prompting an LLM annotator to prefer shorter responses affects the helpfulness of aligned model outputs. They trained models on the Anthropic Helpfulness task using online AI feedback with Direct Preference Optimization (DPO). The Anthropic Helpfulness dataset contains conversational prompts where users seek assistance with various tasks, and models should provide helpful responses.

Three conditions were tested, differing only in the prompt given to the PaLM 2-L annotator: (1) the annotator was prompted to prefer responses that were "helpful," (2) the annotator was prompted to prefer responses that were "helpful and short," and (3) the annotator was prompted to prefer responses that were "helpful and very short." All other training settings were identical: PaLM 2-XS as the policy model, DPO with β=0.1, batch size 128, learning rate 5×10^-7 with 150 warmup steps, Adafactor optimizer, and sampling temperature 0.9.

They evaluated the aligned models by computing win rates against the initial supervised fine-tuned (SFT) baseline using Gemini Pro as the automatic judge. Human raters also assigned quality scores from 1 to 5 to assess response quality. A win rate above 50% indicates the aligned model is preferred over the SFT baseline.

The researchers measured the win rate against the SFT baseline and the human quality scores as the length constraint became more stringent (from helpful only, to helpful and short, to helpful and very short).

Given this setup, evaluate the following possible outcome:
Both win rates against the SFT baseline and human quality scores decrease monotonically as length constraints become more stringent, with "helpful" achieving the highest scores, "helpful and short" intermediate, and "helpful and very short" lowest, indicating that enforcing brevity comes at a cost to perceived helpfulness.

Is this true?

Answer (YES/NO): YES